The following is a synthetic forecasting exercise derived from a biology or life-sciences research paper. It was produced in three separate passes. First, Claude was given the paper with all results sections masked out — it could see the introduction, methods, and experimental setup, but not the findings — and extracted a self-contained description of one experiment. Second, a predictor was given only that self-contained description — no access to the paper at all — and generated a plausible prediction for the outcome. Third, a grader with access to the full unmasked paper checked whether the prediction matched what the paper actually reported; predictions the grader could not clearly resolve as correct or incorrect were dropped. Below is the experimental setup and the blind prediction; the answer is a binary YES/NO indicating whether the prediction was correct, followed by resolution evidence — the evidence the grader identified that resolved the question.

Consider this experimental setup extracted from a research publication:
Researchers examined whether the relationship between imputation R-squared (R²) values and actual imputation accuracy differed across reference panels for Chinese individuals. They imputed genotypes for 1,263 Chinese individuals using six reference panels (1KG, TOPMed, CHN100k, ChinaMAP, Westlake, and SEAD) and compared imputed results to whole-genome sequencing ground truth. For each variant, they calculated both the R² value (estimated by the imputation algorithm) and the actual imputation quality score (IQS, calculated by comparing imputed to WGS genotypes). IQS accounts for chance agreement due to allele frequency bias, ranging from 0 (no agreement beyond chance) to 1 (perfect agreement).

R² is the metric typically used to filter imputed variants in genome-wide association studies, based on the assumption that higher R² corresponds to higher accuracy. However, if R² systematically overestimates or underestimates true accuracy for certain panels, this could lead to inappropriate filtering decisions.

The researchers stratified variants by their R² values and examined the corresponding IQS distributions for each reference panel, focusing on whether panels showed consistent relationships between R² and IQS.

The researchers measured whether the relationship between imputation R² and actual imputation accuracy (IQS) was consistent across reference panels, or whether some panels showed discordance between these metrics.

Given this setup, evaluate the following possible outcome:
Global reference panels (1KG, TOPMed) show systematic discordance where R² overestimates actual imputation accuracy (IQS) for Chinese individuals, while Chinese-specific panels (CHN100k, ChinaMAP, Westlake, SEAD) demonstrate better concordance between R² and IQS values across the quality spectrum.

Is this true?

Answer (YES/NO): NO